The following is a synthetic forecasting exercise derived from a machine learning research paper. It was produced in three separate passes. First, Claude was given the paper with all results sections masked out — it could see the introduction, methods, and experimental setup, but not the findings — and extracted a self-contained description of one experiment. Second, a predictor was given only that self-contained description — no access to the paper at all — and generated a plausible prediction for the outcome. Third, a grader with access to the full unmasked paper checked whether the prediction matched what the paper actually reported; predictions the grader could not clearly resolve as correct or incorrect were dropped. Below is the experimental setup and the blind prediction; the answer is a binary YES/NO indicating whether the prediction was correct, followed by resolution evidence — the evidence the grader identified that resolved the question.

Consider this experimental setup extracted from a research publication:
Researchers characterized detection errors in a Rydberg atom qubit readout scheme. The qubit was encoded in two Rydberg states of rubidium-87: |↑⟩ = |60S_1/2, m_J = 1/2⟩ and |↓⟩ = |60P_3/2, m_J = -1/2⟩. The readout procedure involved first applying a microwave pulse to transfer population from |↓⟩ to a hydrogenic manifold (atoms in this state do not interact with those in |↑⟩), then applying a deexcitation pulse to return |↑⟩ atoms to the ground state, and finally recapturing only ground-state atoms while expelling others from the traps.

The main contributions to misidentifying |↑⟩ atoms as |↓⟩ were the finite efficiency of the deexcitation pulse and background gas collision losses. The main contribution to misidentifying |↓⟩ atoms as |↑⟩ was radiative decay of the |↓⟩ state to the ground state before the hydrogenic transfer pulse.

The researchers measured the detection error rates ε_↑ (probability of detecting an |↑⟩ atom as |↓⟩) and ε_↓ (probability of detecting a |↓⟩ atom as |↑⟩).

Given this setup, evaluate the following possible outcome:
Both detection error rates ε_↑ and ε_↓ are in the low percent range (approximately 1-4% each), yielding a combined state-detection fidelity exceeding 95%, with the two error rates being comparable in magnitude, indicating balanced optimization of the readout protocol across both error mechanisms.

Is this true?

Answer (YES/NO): NO